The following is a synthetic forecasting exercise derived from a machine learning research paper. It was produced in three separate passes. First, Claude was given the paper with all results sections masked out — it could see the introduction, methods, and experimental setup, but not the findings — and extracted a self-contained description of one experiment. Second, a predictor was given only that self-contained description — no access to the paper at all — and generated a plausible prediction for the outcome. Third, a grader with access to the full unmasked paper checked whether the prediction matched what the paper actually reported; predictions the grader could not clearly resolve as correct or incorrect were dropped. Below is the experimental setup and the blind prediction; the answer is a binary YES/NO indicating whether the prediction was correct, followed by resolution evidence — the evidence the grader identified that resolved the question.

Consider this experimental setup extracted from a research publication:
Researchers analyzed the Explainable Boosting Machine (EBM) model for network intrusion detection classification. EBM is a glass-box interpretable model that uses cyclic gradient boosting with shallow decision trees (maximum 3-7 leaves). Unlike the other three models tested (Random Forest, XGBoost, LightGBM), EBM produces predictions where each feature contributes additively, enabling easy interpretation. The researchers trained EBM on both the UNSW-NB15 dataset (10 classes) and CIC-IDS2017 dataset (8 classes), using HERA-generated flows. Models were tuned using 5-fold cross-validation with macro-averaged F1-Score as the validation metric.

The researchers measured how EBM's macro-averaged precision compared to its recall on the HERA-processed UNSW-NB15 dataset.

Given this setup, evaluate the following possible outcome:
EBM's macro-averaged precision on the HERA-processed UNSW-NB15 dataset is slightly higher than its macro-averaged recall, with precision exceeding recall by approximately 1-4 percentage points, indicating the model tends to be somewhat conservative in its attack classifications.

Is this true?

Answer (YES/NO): NO